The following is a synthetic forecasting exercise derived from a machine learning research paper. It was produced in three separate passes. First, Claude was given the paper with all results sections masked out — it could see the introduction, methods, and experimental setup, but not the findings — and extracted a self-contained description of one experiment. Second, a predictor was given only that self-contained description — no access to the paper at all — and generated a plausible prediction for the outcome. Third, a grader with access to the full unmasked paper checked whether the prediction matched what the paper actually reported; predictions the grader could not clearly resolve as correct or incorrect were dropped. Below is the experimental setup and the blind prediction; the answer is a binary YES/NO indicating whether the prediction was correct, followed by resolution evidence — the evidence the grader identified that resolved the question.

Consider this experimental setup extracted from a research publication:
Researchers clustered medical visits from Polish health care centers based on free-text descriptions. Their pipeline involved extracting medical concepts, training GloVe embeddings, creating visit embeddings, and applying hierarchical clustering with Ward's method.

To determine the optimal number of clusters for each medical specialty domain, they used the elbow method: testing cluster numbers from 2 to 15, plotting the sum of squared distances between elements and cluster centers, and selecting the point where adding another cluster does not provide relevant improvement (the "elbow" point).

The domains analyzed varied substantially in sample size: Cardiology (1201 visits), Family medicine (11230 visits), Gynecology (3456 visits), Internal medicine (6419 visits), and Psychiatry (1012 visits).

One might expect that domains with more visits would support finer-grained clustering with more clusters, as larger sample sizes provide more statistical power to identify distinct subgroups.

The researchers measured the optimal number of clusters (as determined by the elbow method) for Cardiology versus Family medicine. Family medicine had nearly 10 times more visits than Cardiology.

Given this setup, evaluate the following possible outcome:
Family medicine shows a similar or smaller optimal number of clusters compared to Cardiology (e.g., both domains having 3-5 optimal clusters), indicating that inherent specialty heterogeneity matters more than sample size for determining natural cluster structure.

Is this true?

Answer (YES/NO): YES